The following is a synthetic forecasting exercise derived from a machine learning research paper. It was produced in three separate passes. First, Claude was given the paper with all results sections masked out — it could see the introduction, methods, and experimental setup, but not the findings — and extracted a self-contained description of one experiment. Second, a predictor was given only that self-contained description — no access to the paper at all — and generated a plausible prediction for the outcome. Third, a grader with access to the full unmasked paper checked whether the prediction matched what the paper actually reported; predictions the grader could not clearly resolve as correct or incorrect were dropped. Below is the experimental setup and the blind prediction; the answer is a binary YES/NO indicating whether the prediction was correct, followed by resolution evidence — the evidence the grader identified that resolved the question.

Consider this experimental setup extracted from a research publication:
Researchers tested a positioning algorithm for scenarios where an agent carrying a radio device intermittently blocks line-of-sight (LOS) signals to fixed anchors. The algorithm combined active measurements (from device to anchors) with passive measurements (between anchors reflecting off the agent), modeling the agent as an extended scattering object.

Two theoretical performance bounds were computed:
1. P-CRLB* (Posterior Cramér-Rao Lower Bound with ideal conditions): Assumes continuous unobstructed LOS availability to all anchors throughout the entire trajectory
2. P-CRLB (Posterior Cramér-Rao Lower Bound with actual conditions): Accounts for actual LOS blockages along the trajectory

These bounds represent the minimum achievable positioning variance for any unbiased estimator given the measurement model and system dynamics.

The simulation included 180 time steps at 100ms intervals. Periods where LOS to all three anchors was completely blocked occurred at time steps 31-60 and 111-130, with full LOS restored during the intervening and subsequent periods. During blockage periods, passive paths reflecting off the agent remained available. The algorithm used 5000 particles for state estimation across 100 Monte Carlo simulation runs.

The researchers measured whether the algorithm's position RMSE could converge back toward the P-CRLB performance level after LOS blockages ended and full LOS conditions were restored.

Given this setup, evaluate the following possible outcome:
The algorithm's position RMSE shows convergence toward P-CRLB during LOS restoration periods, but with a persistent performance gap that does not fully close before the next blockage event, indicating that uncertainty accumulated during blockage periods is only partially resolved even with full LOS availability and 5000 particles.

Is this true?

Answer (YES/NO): NO